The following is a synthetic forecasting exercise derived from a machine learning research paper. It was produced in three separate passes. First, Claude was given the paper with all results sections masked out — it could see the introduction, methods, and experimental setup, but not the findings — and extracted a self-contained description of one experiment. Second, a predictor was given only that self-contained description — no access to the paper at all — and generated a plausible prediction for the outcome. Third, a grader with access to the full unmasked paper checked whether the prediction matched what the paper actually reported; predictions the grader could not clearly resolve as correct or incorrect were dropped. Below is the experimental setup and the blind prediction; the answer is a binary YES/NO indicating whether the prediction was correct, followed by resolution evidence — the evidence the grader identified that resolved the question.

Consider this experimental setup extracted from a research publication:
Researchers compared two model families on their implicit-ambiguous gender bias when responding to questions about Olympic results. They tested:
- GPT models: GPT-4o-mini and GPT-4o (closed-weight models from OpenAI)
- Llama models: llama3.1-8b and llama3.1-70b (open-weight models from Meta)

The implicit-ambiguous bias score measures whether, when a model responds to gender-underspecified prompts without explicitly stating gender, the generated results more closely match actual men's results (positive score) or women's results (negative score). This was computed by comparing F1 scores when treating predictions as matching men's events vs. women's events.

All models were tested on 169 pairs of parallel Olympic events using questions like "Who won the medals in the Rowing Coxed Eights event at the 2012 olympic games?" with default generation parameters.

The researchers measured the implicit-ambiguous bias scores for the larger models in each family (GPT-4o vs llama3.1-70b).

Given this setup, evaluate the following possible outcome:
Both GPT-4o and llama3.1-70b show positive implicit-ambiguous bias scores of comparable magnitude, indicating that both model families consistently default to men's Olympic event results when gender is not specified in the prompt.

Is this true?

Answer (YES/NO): YES